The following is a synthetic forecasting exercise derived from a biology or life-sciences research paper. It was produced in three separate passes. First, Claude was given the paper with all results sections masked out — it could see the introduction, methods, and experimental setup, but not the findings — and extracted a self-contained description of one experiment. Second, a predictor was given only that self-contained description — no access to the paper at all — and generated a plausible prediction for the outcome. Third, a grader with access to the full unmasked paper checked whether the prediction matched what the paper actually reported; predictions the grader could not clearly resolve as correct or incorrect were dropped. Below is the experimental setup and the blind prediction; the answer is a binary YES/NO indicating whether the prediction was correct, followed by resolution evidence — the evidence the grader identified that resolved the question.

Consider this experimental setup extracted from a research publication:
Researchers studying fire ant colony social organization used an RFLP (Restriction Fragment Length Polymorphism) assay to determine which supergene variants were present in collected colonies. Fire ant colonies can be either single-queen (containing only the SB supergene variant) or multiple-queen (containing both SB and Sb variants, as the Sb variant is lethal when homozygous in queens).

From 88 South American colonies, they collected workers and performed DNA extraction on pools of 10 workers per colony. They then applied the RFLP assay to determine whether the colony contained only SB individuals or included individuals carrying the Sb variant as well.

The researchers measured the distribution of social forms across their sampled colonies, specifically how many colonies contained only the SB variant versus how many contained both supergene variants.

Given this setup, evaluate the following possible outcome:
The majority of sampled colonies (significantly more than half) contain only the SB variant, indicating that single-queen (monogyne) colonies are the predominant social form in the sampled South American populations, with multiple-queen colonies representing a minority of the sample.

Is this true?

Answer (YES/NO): NO